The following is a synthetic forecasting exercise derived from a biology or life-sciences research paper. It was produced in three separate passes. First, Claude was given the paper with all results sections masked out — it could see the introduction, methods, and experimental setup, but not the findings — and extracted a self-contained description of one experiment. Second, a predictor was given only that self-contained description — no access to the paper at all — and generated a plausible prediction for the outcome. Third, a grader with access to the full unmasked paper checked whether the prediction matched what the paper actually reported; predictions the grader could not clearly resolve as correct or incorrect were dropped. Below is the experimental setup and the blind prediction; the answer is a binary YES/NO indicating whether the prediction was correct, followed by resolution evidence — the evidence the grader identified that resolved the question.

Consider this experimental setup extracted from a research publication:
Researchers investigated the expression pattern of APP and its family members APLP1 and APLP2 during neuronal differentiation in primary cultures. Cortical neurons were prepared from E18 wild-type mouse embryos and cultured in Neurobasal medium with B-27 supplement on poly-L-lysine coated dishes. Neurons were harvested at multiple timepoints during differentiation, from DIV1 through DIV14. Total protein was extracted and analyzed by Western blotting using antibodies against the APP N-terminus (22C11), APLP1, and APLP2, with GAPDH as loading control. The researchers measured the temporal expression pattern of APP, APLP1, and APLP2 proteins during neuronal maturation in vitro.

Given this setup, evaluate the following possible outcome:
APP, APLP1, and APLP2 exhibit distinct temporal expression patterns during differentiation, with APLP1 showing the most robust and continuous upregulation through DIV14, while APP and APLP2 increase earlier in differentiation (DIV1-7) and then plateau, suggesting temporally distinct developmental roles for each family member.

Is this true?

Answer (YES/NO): NO